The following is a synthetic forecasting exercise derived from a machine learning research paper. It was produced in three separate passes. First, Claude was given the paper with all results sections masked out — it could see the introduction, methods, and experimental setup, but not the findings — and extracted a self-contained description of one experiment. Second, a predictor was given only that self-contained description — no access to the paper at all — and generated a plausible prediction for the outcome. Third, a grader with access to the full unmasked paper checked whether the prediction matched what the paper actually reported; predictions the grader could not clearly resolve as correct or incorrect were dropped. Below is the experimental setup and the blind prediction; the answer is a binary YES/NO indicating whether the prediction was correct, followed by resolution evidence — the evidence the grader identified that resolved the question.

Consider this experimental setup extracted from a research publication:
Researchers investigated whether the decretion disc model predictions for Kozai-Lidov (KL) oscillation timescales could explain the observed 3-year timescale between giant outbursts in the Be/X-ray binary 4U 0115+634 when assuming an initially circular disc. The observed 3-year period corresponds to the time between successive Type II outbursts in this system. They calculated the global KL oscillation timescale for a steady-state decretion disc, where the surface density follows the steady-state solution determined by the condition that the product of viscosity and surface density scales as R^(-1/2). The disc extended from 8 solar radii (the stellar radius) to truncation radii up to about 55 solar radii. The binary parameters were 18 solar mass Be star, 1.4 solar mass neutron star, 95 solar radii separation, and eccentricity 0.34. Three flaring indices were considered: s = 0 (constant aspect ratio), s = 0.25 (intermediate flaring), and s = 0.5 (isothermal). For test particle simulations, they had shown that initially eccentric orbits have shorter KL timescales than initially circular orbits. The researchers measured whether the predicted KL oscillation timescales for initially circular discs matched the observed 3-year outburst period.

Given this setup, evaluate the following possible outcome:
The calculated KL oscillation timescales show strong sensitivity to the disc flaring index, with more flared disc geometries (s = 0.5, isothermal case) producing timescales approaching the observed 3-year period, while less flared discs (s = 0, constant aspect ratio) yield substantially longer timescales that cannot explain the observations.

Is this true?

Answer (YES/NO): NO